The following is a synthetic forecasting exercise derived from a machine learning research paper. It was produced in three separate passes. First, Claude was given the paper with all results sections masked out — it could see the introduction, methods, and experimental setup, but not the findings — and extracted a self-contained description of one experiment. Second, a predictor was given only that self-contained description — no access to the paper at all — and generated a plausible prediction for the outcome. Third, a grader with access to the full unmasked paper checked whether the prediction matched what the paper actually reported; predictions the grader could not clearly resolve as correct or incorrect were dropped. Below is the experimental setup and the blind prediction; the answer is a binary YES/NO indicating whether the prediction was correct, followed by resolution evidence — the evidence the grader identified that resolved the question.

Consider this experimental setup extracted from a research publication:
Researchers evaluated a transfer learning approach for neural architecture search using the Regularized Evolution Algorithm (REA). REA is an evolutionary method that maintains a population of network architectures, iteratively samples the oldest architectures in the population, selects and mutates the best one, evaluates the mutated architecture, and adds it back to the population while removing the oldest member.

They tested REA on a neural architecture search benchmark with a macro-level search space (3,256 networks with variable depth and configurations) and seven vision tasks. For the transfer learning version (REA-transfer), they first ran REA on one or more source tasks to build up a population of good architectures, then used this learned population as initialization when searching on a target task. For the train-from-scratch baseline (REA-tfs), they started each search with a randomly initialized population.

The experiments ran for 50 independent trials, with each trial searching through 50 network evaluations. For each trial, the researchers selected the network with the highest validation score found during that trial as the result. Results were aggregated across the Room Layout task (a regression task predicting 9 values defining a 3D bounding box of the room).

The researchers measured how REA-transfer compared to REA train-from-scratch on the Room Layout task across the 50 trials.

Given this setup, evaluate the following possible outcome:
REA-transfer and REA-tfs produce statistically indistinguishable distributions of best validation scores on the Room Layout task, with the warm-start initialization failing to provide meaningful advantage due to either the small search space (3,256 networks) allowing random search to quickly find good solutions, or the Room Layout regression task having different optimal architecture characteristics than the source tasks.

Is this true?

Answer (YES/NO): NO